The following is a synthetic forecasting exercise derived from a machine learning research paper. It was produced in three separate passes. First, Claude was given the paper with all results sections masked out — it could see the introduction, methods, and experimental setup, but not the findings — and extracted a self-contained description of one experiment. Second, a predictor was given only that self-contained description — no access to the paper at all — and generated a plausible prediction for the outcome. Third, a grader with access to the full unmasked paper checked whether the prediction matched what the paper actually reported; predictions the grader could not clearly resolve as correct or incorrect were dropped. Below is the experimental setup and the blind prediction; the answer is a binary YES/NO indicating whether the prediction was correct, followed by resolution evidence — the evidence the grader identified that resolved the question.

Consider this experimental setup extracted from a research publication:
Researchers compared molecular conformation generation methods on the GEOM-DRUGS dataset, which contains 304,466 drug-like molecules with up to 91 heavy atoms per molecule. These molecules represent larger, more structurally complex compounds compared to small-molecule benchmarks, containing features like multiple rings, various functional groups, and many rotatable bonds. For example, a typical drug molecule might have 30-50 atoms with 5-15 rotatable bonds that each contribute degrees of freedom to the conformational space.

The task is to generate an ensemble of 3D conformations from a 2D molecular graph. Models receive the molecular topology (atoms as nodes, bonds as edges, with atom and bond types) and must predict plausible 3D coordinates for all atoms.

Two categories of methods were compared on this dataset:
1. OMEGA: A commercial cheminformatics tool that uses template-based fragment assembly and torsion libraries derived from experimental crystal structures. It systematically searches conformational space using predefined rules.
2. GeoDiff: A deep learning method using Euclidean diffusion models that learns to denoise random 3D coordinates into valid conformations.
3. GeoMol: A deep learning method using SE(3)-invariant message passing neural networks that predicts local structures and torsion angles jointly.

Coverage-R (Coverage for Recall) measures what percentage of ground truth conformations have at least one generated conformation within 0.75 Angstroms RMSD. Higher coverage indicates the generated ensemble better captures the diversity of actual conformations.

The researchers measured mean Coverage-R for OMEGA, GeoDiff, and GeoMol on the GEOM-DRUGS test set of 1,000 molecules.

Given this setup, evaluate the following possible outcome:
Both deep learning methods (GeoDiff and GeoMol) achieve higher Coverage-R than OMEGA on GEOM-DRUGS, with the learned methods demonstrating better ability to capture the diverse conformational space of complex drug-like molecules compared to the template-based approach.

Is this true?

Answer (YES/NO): NO